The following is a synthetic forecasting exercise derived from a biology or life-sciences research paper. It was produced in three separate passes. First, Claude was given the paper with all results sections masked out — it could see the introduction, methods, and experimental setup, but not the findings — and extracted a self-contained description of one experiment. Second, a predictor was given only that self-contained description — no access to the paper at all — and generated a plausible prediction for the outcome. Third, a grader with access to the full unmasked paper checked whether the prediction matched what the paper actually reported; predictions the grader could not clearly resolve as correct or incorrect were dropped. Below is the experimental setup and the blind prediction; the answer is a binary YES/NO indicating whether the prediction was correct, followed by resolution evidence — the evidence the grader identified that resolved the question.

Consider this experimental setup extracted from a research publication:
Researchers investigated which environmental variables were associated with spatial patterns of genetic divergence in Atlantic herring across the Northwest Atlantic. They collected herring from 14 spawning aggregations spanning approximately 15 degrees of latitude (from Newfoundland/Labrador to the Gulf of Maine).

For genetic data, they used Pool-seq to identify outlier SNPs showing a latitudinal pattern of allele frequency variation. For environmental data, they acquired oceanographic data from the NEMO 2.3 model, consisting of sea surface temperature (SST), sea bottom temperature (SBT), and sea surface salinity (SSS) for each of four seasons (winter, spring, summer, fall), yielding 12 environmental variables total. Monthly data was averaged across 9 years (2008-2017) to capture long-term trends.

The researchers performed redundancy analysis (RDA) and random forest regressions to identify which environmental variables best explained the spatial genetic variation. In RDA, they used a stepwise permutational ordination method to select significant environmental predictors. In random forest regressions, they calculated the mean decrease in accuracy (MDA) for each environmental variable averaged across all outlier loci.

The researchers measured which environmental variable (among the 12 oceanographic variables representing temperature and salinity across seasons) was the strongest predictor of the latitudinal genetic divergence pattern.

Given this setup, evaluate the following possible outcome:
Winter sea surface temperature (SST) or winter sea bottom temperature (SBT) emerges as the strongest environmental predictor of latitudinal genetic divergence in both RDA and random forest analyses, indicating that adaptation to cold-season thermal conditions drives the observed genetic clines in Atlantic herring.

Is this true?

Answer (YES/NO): YES